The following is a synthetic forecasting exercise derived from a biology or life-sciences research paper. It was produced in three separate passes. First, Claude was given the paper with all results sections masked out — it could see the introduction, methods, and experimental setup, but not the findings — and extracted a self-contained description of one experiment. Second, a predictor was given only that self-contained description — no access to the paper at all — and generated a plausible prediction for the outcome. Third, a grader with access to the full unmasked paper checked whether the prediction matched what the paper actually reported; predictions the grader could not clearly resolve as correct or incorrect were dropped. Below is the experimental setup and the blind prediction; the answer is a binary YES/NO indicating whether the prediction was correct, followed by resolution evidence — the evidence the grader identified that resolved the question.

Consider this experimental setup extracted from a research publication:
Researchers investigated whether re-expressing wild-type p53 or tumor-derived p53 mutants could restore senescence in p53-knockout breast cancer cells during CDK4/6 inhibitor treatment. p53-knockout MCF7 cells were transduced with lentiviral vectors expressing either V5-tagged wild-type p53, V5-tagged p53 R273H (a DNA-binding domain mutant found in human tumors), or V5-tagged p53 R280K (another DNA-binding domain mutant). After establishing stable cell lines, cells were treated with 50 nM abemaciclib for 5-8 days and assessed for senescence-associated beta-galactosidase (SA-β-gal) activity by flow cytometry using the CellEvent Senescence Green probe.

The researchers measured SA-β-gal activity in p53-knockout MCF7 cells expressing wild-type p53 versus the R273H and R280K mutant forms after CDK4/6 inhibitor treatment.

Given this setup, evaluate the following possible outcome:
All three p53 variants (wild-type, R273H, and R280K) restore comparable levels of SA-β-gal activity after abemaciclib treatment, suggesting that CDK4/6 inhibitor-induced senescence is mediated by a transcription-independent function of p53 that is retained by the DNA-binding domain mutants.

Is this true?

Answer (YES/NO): NO